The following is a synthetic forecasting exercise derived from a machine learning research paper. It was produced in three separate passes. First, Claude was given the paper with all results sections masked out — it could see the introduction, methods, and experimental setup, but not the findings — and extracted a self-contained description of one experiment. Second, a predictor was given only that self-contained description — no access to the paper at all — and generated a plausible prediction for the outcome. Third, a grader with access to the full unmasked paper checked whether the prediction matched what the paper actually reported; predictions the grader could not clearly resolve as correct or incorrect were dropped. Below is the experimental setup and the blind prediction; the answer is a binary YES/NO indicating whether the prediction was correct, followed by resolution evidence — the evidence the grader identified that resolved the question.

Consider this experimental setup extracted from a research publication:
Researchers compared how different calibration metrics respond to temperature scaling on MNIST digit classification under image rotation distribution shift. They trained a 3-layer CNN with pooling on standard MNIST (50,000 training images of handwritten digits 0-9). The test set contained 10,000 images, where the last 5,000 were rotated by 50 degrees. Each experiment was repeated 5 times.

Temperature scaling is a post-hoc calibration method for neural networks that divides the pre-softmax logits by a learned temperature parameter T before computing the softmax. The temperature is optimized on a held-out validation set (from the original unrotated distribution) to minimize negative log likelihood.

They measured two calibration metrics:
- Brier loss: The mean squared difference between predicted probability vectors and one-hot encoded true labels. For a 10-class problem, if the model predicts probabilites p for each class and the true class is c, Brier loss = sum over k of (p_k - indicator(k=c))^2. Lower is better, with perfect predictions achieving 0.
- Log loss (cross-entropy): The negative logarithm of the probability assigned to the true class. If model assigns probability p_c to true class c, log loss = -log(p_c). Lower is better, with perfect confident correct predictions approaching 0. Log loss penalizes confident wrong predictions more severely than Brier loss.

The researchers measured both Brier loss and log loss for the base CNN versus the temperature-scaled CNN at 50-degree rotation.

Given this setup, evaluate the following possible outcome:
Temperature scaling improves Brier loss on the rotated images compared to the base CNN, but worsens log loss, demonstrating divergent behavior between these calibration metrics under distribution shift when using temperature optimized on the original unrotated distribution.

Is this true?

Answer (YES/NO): NO